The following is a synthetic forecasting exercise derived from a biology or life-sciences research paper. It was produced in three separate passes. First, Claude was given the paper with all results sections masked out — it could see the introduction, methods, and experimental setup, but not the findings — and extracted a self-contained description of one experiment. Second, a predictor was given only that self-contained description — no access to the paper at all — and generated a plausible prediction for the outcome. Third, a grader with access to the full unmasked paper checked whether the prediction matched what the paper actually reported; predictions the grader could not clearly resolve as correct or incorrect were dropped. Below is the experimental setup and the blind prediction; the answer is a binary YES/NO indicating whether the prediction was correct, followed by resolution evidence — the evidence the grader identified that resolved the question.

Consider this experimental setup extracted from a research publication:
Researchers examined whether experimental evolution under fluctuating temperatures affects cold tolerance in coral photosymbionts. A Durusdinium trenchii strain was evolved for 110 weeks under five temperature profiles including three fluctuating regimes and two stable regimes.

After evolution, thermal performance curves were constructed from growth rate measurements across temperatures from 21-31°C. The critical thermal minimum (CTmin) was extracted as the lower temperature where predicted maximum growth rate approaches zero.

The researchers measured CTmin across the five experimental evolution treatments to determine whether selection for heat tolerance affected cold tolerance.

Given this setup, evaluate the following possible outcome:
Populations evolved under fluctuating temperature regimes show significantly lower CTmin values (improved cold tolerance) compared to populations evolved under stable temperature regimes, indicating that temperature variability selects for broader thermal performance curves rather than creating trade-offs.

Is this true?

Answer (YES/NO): NO